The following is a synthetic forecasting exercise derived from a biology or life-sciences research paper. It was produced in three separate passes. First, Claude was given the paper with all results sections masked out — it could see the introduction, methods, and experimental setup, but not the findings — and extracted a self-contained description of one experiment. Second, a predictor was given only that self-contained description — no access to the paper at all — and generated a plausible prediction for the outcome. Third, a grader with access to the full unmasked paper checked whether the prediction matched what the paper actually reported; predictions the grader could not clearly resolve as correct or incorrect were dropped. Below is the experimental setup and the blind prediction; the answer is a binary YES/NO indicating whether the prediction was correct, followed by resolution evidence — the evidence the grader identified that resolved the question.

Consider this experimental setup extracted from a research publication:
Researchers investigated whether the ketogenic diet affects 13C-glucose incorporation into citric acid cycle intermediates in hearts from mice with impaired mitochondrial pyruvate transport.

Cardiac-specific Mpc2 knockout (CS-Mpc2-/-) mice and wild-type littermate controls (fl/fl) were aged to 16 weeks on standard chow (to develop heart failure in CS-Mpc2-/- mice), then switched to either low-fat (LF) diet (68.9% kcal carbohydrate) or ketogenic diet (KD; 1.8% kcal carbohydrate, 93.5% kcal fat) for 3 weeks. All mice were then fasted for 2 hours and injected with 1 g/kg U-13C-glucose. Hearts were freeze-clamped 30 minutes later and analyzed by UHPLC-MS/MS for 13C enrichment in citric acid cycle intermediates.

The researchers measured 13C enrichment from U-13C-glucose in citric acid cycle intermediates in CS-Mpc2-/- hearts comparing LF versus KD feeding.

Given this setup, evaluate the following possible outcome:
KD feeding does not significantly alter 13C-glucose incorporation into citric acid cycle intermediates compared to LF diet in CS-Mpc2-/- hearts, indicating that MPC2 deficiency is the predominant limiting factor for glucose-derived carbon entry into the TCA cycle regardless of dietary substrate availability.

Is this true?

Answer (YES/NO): NO